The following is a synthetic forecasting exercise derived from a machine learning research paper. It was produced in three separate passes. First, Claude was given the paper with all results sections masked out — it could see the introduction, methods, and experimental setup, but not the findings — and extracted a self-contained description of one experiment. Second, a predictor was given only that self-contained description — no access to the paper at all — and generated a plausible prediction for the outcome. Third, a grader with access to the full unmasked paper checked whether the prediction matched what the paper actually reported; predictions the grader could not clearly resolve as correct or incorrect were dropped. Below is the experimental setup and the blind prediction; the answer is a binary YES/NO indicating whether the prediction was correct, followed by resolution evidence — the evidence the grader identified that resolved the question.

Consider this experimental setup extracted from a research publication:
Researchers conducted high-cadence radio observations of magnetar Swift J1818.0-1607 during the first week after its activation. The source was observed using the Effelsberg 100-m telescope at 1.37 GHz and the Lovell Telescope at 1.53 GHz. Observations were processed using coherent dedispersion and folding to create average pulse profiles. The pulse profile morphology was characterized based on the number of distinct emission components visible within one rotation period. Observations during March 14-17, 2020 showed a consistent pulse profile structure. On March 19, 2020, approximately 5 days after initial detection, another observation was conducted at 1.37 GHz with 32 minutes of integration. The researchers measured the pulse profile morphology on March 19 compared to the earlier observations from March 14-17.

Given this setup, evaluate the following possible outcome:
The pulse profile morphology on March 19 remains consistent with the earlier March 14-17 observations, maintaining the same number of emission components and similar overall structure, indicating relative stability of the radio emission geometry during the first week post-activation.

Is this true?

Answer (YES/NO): NO